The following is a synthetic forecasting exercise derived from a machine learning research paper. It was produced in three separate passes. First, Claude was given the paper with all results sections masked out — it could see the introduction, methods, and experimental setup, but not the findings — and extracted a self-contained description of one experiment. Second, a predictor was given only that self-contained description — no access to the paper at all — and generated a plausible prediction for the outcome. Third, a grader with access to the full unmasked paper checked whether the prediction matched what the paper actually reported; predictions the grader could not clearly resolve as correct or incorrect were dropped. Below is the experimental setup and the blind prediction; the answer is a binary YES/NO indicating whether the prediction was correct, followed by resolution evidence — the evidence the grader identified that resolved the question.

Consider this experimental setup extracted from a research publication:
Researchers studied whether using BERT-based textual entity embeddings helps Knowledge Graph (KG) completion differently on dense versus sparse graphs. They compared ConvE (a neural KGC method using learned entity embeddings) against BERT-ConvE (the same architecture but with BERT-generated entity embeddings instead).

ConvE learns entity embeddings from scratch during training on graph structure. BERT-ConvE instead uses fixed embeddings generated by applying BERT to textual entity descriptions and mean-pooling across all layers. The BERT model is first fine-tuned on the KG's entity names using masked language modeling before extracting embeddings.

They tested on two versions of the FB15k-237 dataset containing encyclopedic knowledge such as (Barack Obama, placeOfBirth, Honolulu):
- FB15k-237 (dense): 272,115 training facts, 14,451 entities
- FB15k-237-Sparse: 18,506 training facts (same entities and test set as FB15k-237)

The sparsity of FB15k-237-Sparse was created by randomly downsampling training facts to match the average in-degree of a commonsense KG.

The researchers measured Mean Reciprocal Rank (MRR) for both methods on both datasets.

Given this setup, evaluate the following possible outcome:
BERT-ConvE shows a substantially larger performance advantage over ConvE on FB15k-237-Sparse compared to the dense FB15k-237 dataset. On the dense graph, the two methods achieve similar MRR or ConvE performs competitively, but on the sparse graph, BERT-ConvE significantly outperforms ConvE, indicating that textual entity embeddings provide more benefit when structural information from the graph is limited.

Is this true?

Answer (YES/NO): NO